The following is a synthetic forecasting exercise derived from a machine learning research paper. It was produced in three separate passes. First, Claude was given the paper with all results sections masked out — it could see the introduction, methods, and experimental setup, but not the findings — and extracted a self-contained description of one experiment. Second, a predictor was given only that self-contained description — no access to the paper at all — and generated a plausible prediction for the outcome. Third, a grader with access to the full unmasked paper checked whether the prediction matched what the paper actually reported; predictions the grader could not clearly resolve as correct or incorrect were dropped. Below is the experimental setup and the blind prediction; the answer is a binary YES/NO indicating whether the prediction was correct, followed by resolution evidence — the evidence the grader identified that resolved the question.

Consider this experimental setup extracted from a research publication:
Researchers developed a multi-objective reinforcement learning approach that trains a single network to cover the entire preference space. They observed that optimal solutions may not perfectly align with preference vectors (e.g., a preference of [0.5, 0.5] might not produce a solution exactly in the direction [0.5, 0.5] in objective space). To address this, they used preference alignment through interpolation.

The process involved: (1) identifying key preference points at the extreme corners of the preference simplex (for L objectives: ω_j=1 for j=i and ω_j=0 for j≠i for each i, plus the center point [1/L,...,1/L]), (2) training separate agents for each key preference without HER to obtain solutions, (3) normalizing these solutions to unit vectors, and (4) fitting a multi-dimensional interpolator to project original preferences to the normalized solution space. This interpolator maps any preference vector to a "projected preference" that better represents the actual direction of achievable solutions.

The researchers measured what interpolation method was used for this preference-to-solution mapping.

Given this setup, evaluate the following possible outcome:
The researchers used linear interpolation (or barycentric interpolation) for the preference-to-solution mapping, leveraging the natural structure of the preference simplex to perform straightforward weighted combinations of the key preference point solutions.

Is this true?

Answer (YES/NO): NO